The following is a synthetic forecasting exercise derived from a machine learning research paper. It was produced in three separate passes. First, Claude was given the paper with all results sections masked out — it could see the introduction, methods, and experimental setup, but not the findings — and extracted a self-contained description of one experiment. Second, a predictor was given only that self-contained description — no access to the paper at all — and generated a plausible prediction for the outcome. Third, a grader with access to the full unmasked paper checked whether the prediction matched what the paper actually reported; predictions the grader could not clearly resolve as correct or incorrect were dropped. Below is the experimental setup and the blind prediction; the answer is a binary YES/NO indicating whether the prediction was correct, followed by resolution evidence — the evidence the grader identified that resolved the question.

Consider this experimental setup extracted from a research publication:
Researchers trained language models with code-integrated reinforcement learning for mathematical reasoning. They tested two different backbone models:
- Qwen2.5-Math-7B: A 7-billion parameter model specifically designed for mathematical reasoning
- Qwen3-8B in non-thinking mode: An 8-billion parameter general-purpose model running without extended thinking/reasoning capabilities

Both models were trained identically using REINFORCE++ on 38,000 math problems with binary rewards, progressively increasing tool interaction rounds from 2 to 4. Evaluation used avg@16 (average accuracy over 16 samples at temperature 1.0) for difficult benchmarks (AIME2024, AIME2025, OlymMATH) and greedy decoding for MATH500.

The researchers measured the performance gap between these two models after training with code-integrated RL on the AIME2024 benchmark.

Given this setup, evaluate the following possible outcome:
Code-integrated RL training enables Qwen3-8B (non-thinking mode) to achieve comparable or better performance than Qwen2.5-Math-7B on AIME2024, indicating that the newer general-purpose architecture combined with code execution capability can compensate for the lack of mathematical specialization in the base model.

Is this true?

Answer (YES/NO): YES